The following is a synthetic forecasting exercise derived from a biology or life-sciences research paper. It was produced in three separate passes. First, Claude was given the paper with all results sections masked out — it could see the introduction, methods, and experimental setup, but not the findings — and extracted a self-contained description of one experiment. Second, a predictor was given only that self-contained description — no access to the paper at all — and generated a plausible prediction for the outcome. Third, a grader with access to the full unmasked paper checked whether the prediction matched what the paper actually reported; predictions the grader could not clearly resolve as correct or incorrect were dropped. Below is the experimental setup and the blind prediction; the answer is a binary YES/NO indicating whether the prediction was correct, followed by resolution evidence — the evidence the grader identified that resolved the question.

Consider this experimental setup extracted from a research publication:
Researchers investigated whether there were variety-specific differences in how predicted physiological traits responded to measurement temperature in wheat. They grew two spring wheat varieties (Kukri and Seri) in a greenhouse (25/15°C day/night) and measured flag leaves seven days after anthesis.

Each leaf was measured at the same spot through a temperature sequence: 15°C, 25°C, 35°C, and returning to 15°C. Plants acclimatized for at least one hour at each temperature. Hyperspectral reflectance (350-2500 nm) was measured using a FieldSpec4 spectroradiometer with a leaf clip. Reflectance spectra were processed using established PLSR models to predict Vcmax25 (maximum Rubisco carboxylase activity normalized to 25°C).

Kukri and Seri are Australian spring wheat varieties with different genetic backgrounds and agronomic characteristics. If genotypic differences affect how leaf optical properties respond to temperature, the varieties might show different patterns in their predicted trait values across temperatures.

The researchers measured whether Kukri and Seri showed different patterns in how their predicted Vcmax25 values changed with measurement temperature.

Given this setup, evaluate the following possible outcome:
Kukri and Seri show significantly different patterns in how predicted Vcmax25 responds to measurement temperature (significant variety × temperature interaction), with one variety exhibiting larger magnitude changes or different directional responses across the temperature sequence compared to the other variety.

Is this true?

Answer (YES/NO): NO